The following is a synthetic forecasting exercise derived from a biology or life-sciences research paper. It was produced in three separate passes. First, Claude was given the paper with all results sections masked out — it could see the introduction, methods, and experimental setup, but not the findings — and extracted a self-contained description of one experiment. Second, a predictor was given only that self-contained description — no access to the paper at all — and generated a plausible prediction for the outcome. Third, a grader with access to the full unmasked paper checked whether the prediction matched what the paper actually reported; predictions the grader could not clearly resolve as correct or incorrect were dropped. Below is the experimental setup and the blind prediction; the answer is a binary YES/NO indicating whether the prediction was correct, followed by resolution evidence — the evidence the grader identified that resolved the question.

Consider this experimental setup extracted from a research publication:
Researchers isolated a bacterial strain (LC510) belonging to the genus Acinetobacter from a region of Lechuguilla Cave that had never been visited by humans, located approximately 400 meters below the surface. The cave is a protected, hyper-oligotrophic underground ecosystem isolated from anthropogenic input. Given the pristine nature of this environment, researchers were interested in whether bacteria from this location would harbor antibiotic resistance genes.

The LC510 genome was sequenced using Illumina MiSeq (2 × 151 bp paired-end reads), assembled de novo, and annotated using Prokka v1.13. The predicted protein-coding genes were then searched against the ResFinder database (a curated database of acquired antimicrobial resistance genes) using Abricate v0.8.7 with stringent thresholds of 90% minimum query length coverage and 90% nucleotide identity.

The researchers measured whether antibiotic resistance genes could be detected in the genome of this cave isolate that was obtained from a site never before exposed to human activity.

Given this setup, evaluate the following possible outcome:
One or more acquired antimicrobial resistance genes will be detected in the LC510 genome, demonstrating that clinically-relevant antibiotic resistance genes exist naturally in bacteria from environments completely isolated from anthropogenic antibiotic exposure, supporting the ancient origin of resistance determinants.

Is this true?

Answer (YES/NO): NO